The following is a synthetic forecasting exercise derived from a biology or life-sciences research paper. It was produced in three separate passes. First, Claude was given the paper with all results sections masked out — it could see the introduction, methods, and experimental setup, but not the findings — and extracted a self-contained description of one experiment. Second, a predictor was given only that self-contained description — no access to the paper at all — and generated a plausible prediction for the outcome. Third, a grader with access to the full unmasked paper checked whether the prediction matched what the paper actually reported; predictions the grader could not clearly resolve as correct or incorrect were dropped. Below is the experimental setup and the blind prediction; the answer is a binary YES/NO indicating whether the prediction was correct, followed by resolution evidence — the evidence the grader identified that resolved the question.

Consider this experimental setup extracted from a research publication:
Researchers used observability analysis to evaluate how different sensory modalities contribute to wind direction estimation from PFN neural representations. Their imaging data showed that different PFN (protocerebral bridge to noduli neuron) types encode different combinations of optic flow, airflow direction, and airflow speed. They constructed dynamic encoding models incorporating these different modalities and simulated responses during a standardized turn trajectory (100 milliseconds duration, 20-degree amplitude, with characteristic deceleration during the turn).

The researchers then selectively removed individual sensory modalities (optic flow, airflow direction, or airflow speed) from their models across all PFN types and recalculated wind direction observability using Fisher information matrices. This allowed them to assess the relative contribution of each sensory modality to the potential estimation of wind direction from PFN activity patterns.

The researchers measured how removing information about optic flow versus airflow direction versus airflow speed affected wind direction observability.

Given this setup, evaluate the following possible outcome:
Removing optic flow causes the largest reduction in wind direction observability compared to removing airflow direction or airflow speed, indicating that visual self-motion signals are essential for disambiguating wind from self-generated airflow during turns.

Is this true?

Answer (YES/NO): NO